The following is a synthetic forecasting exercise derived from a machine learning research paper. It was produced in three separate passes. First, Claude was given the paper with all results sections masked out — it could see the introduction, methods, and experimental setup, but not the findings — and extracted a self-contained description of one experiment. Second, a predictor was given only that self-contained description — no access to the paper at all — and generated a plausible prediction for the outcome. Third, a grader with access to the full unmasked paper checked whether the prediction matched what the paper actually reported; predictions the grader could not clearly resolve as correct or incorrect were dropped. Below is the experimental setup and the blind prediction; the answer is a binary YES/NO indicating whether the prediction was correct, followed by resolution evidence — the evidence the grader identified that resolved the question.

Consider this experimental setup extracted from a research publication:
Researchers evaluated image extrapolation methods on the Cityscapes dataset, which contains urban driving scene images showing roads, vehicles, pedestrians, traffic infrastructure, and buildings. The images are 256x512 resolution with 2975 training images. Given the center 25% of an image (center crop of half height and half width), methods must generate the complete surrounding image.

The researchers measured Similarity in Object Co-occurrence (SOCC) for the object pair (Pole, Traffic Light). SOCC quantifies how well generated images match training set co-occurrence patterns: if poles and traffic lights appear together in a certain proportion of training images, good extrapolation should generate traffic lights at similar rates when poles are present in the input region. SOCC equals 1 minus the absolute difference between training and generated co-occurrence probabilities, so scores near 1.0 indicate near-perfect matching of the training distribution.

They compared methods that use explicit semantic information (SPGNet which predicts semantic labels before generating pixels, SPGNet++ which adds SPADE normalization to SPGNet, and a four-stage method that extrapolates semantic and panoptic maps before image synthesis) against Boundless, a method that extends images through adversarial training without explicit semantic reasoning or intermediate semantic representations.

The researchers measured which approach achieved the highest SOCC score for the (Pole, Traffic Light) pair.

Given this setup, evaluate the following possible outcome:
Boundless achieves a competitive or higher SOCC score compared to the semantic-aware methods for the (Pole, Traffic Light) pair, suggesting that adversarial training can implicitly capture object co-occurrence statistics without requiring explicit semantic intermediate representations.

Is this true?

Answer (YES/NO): YES